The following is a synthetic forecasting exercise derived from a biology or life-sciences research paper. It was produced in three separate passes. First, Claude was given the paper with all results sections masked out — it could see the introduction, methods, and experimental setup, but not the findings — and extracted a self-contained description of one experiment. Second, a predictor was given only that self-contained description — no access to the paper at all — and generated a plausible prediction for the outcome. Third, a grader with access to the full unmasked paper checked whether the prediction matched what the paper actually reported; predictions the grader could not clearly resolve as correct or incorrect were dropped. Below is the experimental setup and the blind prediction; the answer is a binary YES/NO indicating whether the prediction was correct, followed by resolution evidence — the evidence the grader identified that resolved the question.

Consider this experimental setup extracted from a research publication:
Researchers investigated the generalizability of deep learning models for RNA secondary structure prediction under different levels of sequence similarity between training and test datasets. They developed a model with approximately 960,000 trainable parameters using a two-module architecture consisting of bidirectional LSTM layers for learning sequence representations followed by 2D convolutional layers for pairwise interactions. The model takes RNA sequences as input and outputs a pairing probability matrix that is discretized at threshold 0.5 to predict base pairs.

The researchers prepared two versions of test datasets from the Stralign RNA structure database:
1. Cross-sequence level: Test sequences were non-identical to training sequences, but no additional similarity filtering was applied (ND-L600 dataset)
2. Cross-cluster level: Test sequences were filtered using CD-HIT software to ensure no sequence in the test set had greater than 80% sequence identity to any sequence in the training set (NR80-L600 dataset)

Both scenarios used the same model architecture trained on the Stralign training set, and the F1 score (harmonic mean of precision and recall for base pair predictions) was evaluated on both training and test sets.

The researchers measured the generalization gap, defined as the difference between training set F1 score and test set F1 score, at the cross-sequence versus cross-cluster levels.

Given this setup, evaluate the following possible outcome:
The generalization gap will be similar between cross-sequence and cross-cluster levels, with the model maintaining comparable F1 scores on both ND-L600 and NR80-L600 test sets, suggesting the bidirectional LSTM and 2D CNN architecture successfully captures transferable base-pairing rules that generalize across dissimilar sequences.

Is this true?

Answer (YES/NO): NO